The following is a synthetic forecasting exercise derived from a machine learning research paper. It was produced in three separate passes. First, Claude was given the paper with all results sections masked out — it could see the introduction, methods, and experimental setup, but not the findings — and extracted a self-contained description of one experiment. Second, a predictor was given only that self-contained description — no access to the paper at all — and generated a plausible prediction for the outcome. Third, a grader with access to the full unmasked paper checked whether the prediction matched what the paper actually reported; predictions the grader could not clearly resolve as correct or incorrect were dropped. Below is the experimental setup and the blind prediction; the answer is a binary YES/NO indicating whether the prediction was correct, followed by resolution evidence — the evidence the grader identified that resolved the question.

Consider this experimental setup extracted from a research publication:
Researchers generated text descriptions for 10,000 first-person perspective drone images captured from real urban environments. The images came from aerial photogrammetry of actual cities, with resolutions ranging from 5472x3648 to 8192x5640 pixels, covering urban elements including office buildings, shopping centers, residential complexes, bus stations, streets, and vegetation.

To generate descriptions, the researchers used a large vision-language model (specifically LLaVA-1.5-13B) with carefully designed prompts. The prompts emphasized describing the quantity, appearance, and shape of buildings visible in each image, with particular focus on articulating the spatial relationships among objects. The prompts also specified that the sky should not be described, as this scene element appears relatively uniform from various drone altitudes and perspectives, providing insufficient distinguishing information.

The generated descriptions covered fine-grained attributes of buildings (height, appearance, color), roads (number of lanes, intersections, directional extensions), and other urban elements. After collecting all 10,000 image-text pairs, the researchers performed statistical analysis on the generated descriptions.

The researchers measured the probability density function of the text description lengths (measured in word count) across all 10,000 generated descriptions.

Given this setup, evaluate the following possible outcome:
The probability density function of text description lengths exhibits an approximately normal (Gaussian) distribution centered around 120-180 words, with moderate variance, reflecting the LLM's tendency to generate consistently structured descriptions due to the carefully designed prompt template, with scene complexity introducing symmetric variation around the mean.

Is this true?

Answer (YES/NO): YES